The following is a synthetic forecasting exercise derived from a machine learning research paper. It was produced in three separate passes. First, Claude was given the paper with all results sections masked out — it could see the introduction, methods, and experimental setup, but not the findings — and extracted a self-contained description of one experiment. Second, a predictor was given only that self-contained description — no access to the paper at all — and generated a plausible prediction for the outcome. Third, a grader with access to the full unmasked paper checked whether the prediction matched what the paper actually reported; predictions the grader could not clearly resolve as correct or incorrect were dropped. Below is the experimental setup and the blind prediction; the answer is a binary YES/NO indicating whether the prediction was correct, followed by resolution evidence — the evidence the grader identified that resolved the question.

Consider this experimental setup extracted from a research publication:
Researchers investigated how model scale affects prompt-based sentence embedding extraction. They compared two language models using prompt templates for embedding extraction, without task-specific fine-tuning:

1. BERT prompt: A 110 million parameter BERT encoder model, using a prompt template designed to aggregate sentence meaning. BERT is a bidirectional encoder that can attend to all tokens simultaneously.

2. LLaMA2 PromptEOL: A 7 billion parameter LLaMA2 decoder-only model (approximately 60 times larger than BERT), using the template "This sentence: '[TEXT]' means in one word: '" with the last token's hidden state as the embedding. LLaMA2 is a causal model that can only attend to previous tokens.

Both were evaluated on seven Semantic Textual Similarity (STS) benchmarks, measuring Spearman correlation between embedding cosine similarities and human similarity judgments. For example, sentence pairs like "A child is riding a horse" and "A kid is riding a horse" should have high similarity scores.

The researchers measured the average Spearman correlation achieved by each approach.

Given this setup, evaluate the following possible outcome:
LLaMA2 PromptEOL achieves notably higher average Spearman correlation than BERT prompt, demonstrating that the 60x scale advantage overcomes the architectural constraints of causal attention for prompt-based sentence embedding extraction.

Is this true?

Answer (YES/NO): YES